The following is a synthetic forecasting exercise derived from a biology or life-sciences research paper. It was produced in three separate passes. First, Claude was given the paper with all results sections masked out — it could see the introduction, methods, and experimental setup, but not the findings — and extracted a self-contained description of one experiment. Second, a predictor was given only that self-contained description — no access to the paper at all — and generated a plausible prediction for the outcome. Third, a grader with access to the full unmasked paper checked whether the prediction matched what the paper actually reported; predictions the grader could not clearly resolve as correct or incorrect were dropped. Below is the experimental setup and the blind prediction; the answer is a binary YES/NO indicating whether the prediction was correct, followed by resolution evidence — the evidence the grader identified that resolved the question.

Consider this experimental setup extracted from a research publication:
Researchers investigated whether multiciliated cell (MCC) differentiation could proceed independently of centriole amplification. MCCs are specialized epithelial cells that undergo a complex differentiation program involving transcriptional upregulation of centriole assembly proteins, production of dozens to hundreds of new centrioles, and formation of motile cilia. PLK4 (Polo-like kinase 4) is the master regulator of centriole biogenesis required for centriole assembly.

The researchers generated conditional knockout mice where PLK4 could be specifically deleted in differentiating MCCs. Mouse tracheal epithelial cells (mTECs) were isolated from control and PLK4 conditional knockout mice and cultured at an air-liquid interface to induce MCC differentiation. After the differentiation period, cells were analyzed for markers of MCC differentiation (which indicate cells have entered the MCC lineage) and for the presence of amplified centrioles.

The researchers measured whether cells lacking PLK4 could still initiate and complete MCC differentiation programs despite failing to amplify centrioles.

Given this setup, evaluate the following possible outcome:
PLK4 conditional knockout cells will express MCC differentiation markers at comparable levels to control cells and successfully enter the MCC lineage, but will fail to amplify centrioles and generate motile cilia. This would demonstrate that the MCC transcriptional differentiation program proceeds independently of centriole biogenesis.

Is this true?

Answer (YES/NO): YES